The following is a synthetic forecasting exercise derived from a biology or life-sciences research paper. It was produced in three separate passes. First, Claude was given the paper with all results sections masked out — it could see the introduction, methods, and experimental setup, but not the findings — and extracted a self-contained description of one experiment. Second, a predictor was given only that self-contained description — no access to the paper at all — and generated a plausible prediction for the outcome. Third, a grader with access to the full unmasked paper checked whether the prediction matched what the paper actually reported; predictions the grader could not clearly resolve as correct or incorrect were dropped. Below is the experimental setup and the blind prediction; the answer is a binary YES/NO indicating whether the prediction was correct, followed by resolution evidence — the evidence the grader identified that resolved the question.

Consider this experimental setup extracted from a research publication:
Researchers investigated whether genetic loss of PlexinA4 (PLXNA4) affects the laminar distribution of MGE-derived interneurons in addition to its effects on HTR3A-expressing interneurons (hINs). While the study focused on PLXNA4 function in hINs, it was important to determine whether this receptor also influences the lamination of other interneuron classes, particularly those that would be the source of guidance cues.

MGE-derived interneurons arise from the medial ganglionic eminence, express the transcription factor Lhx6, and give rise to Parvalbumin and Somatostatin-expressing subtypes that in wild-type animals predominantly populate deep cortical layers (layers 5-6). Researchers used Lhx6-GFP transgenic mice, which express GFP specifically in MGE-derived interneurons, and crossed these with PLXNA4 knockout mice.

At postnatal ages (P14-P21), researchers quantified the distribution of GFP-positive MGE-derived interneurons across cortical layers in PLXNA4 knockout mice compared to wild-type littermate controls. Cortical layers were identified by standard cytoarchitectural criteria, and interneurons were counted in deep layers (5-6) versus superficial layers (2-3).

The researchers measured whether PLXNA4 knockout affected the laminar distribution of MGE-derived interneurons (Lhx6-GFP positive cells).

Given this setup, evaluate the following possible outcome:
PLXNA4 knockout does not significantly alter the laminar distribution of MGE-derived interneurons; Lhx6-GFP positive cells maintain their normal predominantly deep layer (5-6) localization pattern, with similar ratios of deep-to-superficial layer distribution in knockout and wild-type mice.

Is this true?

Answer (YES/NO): YES